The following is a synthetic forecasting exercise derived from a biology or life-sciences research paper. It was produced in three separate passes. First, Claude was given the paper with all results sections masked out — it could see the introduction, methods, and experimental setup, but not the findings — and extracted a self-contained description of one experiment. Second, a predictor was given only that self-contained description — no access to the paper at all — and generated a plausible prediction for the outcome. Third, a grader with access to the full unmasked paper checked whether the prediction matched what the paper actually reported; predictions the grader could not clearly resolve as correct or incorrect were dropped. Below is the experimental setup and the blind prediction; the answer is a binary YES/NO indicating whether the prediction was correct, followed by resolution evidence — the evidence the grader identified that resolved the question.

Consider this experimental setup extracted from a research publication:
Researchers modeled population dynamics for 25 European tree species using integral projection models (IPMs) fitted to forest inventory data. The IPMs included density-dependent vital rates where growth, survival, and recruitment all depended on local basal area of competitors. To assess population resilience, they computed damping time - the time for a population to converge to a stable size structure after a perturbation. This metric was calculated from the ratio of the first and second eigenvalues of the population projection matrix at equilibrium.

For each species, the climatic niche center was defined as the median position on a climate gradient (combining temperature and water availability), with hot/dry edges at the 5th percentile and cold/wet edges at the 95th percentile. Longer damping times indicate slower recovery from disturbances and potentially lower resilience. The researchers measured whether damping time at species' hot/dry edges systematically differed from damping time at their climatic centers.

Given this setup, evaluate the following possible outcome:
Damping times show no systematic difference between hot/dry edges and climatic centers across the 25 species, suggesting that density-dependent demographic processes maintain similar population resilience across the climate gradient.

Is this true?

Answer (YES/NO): YES